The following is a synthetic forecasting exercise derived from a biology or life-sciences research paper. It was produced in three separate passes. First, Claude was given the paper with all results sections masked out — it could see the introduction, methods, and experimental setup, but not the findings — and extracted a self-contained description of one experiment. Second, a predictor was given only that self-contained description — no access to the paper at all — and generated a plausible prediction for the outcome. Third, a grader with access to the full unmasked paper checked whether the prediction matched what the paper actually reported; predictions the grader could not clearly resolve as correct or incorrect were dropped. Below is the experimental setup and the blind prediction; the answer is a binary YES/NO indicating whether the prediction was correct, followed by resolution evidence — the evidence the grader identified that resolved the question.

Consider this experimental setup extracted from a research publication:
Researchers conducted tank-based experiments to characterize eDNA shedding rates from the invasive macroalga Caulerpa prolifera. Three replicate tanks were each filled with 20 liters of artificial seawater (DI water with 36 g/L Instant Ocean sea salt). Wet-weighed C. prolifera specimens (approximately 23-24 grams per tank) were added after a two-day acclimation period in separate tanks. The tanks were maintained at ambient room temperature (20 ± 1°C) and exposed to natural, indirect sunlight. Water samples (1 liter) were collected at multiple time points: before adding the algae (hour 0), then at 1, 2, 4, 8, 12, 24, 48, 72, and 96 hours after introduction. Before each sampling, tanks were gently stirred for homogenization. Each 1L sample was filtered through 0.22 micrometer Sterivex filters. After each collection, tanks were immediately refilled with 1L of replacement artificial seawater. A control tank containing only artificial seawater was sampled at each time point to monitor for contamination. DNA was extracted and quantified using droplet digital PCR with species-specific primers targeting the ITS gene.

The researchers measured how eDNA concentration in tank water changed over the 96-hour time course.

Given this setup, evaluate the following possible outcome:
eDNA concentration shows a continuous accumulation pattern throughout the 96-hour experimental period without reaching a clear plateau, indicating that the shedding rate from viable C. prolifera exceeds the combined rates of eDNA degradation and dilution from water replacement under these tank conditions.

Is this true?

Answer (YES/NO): NO